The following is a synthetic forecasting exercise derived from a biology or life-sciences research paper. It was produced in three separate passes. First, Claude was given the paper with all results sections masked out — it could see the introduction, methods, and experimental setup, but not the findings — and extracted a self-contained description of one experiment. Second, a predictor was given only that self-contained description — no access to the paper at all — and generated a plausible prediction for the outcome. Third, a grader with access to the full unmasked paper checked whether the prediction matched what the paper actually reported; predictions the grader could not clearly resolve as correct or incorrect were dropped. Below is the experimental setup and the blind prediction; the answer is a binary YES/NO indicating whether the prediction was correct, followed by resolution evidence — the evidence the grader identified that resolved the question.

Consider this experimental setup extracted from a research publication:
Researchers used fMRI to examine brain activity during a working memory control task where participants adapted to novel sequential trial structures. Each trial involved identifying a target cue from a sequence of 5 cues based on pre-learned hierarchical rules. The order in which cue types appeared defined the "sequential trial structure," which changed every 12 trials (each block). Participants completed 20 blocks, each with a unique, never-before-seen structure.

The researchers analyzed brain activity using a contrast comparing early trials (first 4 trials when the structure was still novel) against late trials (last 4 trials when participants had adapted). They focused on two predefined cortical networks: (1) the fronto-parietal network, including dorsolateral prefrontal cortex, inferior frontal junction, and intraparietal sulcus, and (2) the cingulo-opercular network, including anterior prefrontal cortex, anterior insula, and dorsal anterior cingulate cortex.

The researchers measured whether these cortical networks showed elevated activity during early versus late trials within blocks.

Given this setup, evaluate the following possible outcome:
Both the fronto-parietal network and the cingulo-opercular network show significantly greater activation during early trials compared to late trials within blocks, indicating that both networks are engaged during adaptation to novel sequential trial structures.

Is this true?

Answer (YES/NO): YES